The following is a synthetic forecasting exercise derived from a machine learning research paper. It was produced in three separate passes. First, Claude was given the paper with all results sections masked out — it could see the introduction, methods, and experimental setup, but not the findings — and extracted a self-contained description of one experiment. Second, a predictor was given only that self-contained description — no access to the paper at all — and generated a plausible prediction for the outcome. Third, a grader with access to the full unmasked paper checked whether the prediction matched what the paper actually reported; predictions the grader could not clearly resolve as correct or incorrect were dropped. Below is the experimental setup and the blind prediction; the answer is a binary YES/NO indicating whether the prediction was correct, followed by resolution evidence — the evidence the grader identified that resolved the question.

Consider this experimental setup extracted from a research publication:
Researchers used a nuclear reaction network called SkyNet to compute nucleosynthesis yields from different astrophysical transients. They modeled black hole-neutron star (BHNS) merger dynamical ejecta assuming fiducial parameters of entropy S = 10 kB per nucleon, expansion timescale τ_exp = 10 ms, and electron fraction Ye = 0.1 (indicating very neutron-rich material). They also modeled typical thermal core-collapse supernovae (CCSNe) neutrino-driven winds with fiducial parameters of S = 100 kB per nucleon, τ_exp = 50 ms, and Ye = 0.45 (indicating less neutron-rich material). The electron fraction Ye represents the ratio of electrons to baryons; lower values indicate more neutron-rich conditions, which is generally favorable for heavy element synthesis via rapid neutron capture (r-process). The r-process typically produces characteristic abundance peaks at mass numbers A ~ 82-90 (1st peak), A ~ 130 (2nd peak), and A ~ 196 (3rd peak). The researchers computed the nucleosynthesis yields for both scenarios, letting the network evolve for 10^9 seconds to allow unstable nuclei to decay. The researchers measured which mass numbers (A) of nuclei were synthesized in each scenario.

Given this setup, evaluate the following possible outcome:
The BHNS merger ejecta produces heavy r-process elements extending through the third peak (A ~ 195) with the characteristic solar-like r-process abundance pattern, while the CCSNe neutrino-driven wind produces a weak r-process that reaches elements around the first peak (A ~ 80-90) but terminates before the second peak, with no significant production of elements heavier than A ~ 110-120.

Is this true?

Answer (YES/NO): YES